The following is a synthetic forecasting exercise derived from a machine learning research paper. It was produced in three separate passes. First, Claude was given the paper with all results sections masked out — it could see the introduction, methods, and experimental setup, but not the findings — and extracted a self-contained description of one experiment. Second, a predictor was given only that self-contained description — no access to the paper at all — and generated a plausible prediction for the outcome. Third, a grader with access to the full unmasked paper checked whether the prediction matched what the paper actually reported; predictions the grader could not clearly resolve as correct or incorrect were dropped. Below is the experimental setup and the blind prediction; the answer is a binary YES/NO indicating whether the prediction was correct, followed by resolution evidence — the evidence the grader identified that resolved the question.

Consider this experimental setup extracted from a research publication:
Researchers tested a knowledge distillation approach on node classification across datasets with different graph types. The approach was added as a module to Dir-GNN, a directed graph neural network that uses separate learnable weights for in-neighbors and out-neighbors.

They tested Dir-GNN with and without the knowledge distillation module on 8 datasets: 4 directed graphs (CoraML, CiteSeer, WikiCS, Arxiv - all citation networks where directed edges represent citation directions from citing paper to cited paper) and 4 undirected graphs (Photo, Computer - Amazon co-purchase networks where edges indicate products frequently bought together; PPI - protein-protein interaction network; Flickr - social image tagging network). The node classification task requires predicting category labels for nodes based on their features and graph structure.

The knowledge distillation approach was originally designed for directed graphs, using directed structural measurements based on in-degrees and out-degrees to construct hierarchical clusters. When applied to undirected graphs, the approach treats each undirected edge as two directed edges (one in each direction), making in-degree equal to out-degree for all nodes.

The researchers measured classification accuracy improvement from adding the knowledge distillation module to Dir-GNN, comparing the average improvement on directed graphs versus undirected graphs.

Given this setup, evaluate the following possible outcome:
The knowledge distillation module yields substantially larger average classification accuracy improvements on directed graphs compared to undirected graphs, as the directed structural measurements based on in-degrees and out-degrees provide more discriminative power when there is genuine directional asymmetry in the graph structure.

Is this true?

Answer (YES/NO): YES